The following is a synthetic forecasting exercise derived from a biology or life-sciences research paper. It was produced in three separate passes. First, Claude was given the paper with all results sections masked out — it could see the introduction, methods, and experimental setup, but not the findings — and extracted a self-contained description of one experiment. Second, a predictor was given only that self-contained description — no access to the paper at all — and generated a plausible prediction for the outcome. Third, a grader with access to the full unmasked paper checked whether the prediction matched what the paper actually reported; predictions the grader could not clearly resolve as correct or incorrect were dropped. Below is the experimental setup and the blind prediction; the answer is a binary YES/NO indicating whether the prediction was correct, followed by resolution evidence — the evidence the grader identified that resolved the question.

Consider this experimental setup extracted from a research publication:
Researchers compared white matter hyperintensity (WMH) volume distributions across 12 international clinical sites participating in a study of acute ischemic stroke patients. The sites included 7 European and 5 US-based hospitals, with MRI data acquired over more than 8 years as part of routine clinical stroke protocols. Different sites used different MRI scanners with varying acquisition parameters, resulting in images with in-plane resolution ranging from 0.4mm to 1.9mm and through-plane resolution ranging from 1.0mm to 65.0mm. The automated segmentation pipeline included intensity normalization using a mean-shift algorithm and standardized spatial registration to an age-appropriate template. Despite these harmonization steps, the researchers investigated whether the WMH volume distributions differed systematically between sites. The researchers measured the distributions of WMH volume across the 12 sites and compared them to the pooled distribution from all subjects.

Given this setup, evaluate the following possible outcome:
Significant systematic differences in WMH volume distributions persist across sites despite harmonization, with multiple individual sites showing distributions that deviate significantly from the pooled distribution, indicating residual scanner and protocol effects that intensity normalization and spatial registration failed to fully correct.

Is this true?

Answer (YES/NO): NO